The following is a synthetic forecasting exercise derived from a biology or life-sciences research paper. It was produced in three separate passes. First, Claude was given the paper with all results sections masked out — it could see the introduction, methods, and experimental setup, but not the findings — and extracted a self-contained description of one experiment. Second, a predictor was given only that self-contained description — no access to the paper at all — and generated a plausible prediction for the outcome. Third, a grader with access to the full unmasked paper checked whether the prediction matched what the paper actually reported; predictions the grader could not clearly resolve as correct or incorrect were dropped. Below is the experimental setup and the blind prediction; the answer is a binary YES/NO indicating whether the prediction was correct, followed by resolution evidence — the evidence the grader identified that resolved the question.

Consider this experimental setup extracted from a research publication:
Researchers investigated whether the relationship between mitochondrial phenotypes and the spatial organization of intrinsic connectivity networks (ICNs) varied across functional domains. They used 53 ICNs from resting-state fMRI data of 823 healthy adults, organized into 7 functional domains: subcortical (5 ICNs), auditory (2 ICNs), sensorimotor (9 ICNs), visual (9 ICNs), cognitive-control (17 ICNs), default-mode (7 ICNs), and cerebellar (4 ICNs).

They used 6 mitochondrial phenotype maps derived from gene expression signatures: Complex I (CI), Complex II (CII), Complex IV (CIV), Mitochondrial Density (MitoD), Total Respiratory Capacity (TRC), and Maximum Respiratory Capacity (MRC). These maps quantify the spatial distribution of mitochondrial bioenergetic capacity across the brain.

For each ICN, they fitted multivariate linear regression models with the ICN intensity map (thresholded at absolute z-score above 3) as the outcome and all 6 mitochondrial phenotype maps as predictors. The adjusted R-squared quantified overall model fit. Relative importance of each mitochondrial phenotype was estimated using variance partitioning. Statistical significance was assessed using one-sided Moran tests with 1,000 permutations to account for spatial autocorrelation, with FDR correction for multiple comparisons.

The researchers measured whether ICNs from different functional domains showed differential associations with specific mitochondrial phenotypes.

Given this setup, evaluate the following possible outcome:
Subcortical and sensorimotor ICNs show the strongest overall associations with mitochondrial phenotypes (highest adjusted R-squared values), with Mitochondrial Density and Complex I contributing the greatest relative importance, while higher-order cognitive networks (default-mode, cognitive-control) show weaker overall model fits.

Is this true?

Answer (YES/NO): NO